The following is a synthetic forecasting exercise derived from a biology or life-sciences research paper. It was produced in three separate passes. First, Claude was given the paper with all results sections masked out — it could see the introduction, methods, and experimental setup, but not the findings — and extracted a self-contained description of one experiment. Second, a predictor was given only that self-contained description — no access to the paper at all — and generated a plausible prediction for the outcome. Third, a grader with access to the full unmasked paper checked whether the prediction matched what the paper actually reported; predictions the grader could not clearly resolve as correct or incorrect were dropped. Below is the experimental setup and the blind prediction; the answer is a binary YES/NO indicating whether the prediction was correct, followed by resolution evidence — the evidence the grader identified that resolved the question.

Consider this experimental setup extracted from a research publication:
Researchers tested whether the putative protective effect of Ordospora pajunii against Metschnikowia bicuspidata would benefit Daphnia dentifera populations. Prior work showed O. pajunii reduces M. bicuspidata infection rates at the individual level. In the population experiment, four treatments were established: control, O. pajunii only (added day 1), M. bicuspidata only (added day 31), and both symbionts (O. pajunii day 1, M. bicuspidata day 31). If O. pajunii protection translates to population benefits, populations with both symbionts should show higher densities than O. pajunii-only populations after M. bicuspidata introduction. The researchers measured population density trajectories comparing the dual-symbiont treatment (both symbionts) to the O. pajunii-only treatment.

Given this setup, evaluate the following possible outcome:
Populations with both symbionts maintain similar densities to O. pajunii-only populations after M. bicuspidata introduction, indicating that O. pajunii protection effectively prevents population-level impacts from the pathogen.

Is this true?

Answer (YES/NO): NO